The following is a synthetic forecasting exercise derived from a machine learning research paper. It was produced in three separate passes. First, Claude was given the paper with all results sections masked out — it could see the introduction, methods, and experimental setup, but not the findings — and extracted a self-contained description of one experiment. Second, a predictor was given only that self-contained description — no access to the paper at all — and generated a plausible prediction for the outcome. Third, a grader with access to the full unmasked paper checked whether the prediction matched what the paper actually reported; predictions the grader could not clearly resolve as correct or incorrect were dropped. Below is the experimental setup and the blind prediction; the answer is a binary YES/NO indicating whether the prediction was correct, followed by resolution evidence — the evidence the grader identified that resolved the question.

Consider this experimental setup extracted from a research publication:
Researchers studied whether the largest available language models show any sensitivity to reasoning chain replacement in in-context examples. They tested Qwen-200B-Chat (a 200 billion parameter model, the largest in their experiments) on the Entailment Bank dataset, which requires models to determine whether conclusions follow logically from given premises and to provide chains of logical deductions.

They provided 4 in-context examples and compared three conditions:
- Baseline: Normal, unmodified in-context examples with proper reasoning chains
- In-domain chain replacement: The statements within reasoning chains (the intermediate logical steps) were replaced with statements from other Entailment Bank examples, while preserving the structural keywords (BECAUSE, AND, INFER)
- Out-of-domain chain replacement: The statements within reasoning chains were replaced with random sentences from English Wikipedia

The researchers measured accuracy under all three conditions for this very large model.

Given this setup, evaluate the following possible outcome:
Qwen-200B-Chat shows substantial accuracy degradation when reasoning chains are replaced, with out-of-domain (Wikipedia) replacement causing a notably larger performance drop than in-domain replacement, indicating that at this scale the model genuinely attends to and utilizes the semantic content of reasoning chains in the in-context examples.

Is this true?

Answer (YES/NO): NO